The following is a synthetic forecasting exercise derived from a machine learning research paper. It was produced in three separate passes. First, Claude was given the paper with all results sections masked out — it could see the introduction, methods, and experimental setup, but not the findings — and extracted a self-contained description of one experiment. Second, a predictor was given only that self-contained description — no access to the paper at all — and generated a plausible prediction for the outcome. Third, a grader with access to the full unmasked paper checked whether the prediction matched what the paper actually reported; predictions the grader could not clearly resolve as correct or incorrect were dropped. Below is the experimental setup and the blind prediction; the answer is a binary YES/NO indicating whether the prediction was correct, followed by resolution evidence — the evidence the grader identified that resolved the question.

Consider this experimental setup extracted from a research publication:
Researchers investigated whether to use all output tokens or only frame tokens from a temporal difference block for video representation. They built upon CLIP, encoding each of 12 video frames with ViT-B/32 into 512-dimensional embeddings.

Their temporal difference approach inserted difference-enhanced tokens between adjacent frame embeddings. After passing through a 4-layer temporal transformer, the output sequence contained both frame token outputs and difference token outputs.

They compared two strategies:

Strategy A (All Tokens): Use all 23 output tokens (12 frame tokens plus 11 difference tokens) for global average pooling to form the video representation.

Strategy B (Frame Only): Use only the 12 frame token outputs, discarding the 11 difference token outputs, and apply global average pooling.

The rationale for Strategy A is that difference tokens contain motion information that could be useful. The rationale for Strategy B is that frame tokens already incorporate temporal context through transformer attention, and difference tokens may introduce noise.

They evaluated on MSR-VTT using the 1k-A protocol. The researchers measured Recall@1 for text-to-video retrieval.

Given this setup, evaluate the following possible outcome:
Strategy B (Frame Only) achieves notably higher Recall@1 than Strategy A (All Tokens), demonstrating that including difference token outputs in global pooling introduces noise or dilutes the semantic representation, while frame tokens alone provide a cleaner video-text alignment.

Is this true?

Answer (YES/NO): YES